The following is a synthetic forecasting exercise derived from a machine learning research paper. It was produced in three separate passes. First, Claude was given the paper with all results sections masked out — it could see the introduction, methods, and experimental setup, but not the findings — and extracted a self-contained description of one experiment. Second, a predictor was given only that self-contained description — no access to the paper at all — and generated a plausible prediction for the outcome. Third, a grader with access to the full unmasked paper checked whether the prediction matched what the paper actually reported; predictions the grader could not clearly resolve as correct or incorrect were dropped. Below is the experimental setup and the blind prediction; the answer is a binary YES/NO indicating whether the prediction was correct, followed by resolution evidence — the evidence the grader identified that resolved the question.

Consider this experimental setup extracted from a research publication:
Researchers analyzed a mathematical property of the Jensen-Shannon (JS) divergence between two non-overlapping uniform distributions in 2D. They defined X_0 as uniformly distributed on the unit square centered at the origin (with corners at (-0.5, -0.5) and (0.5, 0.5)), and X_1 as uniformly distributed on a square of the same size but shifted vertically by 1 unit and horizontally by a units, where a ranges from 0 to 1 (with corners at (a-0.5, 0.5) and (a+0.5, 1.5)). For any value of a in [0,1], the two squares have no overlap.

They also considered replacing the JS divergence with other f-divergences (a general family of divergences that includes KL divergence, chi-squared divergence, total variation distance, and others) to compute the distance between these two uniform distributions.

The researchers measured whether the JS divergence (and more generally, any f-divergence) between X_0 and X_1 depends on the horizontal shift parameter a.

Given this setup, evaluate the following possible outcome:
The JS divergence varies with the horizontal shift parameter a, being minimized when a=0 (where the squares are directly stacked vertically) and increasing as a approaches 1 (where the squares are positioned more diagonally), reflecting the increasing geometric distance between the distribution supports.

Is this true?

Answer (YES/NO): NO